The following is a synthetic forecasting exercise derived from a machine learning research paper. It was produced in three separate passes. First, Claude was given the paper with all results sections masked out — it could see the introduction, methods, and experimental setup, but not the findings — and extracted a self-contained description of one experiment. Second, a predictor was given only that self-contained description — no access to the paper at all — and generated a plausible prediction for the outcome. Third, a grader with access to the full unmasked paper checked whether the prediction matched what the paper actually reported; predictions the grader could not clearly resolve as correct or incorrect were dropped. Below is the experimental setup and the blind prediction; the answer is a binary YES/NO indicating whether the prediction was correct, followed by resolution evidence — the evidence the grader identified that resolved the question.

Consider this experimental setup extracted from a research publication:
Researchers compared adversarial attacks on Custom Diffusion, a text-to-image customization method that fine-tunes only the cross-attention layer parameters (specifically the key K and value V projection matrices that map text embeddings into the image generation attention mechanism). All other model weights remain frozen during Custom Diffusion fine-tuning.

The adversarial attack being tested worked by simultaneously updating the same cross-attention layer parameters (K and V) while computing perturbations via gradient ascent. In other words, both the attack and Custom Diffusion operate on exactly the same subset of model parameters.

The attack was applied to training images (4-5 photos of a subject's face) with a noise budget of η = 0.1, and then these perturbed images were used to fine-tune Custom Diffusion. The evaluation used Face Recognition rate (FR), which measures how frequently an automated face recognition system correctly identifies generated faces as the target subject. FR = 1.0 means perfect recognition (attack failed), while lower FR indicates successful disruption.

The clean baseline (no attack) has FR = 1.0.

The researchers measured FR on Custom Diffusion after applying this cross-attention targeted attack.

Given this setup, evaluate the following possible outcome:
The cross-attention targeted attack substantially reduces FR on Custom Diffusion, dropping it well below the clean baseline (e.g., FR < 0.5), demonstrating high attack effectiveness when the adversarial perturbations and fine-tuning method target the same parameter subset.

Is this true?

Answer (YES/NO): NO